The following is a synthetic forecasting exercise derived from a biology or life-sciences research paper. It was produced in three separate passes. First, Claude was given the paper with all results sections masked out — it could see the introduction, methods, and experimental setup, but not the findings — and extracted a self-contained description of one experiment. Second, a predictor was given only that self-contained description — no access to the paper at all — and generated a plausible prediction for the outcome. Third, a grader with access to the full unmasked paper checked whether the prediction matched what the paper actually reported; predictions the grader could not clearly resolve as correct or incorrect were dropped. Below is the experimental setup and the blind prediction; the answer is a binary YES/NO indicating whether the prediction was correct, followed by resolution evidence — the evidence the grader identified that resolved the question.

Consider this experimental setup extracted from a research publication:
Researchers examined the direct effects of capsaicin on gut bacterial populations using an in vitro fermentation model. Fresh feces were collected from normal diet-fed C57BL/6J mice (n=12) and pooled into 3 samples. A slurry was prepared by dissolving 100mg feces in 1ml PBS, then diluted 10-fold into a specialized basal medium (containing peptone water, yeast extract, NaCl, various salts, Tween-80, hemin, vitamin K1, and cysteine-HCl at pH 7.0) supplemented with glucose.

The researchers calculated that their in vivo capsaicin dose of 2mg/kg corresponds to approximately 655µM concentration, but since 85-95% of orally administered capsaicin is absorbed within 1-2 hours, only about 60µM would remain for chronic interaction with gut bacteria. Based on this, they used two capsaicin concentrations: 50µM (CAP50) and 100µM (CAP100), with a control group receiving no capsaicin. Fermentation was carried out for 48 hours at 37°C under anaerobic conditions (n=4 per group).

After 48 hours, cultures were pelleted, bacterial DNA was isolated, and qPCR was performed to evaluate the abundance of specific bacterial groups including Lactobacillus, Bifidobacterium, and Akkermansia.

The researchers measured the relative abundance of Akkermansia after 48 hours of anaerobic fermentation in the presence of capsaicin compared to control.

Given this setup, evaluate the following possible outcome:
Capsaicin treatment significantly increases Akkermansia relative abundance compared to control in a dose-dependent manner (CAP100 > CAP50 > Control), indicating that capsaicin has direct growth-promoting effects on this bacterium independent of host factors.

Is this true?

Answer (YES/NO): NO